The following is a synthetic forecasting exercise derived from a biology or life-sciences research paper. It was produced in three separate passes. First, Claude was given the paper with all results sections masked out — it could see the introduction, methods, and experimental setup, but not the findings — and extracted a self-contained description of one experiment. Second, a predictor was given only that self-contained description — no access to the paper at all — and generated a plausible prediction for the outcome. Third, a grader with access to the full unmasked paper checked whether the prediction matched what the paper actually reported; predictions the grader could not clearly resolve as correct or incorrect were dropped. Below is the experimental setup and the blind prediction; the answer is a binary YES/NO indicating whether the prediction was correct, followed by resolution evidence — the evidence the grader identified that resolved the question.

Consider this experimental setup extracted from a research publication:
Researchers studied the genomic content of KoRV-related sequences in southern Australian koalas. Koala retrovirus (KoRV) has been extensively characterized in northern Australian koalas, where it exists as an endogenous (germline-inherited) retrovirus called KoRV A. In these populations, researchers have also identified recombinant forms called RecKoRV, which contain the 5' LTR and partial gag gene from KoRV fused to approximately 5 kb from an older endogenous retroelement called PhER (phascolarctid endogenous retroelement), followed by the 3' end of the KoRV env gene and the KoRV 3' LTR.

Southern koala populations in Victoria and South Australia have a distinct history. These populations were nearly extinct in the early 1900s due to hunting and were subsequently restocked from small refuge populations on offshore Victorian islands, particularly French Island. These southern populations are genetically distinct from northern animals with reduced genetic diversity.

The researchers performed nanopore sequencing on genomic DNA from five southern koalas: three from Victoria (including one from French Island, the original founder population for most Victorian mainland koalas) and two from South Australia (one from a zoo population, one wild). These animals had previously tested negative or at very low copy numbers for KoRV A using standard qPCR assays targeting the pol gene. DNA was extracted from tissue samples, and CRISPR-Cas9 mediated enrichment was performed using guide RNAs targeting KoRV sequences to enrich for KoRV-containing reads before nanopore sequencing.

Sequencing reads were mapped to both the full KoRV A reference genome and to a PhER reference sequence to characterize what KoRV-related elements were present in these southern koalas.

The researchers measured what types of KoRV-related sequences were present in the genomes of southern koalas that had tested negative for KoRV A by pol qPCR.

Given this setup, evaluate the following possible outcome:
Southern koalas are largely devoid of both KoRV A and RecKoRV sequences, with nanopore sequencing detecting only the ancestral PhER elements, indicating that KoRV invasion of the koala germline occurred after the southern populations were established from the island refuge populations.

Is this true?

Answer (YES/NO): NO